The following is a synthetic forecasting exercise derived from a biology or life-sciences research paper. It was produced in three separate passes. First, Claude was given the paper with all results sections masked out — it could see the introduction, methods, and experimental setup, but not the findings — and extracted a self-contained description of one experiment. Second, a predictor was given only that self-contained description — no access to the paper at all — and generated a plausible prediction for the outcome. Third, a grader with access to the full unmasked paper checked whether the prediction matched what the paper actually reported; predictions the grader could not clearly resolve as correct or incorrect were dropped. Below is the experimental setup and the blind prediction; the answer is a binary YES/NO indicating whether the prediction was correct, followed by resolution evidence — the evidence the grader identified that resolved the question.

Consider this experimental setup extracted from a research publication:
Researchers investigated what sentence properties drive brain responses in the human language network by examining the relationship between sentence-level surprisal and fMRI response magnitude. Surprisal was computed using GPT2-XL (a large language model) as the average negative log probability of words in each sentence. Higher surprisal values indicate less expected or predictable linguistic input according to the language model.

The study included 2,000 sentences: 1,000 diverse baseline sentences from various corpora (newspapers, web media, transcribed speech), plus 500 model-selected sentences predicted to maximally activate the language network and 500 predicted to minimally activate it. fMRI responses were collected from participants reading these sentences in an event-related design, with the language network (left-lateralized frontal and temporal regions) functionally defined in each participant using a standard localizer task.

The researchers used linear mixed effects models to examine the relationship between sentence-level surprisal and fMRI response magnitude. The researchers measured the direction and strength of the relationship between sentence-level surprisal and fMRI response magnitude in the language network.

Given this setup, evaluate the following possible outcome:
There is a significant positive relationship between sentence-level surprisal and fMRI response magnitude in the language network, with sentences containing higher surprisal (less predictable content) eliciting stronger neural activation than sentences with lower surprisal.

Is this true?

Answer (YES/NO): YES